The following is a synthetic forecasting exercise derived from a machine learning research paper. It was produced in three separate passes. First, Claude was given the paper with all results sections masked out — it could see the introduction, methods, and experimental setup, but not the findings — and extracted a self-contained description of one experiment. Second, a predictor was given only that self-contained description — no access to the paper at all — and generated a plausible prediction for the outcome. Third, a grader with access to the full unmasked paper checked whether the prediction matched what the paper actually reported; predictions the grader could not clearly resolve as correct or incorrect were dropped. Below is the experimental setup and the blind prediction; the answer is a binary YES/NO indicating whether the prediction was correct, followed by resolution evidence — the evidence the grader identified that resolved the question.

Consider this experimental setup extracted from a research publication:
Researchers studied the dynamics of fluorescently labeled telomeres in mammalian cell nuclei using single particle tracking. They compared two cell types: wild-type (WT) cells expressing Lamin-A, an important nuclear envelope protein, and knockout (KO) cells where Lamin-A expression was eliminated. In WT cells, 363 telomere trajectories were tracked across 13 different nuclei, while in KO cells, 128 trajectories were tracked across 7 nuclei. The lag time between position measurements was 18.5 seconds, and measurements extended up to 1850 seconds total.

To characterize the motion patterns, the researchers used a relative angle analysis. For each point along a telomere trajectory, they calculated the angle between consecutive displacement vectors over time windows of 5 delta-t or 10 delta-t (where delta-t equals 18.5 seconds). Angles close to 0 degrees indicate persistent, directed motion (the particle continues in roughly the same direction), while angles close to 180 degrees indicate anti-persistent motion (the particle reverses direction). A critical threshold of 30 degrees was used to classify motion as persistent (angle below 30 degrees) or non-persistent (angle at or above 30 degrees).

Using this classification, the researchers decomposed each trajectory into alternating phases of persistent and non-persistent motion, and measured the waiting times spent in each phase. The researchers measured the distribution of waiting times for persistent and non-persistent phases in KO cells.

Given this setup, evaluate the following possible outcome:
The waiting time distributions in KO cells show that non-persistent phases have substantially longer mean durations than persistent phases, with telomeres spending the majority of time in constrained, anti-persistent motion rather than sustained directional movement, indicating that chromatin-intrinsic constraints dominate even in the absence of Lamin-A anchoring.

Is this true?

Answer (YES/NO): NO